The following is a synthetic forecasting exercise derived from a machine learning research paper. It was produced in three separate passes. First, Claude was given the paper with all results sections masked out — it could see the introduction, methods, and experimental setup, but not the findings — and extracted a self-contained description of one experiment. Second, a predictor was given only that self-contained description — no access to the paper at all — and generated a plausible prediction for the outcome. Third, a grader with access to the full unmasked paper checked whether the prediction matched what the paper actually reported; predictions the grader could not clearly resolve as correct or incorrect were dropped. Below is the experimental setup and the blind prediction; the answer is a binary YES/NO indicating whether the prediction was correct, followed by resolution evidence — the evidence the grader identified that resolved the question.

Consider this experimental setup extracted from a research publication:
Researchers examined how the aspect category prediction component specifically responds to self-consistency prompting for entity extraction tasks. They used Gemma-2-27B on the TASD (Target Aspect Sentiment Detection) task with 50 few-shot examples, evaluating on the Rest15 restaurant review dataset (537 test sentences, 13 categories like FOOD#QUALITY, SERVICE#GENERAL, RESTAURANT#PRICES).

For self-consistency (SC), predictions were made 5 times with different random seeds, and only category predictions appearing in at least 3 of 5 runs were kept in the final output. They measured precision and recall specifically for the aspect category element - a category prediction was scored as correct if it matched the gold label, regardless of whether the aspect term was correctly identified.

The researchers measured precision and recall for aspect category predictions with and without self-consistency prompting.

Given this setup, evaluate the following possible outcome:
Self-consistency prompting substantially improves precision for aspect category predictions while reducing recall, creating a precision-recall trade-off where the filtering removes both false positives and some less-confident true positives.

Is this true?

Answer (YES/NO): YES